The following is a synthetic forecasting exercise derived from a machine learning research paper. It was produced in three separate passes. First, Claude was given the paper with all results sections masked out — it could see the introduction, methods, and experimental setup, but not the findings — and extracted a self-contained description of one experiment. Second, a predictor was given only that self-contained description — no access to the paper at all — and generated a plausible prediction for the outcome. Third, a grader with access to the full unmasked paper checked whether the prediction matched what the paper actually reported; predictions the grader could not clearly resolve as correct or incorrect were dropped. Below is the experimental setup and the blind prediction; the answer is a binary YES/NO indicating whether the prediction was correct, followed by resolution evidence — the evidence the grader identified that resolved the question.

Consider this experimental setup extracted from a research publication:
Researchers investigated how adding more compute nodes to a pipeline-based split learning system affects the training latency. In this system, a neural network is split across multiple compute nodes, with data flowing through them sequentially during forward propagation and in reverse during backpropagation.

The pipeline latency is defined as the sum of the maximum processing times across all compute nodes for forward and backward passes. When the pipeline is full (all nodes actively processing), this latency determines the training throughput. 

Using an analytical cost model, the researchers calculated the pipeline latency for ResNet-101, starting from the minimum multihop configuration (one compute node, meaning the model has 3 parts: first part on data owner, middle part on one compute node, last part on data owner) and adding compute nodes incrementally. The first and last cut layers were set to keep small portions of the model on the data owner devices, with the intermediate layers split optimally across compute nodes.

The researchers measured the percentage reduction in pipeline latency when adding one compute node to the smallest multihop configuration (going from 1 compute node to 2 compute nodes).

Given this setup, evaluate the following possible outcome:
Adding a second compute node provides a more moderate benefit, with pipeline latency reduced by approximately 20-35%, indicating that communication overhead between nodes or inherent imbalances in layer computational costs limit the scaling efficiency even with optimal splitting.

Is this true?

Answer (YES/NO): NO